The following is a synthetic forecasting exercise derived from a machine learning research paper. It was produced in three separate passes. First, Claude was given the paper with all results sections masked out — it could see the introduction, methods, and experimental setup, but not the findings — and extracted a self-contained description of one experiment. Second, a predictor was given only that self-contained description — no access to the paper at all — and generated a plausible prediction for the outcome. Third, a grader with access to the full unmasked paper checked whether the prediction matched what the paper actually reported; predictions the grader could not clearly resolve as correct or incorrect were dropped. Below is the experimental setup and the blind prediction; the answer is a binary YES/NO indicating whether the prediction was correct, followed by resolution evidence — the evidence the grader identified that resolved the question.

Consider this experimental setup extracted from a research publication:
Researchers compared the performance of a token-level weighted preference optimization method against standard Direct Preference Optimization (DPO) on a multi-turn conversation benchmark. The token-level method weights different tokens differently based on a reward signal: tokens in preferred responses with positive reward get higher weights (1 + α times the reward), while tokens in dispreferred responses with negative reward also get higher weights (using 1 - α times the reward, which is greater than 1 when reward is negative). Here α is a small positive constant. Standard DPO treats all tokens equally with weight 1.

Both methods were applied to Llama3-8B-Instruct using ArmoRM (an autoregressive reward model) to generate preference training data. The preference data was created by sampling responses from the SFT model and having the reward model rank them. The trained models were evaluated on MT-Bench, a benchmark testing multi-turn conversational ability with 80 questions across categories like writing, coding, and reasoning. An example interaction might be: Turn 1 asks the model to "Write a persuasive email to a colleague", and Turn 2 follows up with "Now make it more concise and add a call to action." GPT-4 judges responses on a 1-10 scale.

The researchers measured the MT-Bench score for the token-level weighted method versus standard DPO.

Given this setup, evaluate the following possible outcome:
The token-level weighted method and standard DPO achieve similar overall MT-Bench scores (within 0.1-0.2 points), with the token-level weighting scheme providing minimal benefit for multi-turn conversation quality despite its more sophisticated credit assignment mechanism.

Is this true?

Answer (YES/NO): NO